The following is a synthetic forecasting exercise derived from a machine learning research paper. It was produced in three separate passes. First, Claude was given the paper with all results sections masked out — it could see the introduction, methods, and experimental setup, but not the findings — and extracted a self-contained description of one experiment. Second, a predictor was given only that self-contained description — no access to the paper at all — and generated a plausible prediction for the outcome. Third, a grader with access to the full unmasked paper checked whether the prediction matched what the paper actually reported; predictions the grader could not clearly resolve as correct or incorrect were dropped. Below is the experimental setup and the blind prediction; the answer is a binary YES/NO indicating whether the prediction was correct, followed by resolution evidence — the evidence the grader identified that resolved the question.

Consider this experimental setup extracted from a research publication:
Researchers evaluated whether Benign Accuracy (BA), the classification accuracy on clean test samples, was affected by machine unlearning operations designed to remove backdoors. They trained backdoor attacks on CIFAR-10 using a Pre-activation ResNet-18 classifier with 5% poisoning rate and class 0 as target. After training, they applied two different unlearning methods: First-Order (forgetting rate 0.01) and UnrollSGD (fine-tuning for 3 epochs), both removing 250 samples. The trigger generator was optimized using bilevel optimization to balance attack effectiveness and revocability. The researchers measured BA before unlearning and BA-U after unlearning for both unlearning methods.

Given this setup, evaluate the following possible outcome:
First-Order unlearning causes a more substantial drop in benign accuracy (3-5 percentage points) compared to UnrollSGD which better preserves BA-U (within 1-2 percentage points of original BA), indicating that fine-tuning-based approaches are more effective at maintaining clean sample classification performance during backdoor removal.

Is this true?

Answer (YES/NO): NO